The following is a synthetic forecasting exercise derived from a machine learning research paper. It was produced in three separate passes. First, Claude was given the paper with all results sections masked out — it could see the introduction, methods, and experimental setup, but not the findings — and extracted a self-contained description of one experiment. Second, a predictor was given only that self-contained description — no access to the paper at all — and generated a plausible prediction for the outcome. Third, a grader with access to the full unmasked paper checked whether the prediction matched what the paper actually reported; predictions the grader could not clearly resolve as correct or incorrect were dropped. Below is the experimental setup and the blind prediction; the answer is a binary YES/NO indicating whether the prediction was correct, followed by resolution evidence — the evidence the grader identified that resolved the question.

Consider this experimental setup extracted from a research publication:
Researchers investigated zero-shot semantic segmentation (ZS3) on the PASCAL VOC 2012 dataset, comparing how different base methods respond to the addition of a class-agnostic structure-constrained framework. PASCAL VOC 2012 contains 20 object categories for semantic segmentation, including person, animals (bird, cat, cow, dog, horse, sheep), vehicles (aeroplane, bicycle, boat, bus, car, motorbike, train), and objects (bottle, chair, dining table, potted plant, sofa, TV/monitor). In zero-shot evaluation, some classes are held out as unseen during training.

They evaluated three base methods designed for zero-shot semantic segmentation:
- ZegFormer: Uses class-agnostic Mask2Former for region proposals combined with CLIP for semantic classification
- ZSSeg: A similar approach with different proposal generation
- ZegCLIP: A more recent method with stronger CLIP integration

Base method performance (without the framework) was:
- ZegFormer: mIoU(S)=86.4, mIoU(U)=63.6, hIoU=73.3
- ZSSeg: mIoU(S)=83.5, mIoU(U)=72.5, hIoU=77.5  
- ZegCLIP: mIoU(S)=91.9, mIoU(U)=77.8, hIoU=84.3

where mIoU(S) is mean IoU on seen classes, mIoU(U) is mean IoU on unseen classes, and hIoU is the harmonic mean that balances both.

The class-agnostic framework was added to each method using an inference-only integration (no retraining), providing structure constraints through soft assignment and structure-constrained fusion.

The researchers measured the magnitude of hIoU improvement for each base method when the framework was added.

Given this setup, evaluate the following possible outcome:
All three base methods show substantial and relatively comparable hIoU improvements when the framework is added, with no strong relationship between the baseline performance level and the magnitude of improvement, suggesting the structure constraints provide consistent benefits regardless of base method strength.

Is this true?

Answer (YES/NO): NO